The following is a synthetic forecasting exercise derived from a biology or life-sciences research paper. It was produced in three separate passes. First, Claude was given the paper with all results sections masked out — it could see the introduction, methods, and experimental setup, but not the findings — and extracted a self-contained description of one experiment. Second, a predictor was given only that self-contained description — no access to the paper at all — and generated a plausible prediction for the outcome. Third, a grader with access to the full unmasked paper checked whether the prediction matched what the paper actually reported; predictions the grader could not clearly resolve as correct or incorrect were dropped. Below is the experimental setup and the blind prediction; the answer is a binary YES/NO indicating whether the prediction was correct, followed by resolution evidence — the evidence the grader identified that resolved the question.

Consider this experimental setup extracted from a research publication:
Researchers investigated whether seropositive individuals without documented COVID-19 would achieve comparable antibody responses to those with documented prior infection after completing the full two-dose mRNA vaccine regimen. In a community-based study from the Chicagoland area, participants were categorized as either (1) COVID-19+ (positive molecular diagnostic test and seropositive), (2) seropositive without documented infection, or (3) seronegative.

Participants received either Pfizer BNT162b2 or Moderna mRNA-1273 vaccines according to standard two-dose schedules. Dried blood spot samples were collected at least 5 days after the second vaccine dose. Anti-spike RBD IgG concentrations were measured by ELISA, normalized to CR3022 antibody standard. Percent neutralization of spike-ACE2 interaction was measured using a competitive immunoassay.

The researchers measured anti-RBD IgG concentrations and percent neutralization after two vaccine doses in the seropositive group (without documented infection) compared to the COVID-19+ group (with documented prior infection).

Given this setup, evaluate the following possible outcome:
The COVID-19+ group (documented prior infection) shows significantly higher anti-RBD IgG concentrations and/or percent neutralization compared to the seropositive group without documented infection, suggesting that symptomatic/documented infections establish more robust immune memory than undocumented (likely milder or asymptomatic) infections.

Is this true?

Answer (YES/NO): YES